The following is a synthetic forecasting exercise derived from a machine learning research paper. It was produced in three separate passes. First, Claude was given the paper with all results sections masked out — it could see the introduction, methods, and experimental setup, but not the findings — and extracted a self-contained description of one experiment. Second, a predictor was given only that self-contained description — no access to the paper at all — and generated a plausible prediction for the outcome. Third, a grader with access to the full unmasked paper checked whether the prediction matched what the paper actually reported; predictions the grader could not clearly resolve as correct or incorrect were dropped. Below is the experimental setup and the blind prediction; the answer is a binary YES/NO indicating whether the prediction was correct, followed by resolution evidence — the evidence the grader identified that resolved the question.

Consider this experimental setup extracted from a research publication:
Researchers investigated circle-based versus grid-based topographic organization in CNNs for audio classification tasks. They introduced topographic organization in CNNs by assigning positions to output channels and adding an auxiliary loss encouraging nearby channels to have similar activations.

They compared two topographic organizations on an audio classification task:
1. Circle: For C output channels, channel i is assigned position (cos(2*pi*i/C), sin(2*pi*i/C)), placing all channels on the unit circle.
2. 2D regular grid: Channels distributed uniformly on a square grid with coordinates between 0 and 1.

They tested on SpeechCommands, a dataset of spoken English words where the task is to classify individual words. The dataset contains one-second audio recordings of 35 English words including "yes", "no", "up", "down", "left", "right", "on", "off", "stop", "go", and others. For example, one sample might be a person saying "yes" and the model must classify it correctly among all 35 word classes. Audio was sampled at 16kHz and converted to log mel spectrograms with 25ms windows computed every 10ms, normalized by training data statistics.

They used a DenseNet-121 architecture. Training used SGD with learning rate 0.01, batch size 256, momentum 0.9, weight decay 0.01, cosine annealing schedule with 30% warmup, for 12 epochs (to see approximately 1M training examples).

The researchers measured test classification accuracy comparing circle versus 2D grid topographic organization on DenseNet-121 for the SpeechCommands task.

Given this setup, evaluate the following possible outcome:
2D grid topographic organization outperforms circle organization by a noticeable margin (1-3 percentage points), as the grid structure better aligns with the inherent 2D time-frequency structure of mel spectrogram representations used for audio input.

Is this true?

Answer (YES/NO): NO